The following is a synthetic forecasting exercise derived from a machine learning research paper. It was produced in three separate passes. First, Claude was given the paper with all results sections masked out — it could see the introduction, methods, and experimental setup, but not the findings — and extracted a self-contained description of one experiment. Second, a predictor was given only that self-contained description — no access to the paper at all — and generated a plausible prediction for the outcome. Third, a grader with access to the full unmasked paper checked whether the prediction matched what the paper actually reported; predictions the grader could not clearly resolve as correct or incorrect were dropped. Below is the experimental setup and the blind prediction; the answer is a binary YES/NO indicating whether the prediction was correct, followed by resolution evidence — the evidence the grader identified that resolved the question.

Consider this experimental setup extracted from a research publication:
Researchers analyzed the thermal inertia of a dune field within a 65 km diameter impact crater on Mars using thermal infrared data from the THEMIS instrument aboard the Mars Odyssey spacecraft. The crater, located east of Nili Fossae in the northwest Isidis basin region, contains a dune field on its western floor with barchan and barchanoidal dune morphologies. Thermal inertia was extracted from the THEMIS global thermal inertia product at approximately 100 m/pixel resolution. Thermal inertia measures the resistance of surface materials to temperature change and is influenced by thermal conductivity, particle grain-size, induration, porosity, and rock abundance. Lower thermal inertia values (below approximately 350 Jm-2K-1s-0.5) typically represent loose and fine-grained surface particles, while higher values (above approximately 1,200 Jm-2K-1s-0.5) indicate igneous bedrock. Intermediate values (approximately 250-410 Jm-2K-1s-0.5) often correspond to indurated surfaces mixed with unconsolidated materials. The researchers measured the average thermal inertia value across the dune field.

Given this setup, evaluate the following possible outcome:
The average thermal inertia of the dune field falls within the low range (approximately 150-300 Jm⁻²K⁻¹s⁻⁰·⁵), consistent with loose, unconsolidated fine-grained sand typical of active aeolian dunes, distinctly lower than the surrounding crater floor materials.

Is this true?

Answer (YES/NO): NO